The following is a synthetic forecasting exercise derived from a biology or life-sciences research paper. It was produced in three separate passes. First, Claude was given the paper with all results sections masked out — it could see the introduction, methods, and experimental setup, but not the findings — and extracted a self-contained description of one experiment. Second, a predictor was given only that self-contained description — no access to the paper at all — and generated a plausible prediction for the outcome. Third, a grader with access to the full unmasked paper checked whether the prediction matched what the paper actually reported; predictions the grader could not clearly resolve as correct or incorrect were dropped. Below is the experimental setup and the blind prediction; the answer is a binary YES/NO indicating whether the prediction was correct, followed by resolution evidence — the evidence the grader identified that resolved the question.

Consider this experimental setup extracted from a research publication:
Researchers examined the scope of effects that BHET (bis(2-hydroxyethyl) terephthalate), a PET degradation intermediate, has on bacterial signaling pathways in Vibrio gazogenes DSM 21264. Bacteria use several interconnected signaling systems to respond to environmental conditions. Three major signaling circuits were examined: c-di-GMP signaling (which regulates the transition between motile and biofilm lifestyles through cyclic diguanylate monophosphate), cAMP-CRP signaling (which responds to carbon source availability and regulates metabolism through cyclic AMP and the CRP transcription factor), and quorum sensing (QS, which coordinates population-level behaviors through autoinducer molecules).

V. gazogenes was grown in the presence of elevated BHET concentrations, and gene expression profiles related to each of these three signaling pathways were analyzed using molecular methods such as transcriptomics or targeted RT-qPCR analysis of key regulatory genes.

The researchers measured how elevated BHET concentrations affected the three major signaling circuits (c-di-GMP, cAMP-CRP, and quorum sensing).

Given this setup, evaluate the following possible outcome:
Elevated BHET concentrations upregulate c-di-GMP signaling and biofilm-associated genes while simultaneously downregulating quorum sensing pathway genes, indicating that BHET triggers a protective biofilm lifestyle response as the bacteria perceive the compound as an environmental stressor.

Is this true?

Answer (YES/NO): NO